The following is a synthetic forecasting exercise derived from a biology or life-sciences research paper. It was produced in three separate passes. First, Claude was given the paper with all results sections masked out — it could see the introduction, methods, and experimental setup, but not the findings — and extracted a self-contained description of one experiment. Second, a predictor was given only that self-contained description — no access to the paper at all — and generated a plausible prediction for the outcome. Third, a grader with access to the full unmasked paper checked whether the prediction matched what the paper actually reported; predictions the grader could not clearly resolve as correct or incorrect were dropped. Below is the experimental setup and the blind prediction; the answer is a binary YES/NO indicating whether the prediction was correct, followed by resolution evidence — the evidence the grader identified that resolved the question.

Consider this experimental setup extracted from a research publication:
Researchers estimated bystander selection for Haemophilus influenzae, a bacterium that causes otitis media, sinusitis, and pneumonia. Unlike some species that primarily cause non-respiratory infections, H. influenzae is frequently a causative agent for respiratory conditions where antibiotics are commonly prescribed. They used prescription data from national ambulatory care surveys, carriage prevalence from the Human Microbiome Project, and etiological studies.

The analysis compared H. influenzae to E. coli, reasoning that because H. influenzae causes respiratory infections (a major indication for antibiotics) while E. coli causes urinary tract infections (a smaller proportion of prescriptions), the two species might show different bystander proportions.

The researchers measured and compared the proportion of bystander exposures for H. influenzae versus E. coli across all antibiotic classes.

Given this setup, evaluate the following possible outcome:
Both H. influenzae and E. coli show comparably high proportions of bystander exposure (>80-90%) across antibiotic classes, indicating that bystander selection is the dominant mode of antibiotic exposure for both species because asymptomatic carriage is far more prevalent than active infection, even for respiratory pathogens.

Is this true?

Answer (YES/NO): YES